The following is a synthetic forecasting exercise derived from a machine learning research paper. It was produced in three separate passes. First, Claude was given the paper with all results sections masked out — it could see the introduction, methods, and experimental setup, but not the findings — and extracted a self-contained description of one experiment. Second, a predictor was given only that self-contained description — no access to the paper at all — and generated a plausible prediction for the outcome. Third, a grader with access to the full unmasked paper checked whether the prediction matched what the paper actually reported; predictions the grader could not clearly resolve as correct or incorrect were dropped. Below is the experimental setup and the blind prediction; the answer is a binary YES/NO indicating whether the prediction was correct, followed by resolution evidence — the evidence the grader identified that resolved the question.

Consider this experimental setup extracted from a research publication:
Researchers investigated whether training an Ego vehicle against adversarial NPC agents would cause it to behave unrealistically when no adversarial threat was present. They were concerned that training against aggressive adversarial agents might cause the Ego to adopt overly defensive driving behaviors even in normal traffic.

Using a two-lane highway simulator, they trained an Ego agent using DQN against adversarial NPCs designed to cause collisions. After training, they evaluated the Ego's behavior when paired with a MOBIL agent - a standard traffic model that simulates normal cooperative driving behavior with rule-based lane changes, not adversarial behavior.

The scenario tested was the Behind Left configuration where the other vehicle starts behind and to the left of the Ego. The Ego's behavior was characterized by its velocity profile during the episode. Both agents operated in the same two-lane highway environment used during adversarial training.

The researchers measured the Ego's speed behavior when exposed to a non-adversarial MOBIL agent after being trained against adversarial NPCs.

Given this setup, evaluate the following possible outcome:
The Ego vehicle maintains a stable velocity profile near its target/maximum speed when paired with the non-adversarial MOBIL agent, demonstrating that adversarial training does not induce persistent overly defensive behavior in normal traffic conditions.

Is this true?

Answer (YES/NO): NO